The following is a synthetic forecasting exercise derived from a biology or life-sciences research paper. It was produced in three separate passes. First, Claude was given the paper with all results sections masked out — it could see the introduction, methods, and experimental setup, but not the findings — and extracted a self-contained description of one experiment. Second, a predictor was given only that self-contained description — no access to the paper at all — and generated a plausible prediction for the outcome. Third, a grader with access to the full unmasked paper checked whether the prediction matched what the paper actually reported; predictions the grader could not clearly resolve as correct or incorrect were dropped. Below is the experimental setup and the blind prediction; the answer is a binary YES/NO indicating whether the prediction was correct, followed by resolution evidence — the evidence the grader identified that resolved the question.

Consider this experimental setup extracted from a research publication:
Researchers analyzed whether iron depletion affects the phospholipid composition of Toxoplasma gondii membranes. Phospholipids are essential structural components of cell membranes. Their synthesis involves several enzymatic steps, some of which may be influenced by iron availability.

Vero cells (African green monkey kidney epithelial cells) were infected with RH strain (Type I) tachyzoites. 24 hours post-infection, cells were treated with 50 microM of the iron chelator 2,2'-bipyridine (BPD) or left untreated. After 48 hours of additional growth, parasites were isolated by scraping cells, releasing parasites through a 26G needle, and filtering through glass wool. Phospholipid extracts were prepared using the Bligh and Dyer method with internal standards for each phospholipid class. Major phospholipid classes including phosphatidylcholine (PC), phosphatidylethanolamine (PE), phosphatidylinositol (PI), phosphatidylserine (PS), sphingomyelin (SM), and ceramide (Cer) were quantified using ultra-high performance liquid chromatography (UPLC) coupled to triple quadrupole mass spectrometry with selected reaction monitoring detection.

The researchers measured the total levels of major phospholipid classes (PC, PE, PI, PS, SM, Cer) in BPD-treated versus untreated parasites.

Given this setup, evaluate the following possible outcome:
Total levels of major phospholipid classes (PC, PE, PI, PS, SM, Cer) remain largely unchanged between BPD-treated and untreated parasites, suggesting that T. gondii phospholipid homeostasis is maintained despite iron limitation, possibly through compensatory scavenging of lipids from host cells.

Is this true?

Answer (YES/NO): NO